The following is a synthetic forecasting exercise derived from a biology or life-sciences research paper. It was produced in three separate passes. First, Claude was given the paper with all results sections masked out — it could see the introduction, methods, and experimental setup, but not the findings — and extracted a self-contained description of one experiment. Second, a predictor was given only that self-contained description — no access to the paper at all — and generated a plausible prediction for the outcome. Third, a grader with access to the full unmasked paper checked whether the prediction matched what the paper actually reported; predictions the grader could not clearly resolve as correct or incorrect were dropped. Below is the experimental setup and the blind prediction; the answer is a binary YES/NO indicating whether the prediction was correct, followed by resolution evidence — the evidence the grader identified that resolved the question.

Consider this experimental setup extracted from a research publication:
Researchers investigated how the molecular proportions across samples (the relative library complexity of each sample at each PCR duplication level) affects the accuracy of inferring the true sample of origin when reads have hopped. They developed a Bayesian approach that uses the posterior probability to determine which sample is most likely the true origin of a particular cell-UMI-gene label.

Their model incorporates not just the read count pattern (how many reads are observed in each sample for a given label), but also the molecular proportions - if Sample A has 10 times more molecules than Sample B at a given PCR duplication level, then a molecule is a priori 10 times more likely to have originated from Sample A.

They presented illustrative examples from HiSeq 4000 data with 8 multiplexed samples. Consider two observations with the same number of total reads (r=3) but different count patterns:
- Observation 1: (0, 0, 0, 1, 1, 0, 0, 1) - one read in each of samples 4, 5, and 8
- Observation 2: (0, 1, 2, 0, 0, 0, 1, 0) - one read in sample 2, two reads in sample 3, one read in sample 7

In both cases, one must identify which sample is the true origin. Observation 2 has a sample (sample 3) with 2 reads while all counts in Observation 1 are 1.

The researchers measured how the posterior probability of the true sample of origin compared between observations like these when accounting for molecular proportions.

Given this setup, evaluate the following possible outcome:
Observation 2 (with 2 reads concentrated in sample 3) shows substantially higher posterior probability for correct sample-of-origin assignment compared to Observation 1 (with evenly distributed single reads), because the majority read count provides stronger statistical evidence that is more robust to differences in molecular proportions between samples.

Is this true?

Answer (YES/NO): NO